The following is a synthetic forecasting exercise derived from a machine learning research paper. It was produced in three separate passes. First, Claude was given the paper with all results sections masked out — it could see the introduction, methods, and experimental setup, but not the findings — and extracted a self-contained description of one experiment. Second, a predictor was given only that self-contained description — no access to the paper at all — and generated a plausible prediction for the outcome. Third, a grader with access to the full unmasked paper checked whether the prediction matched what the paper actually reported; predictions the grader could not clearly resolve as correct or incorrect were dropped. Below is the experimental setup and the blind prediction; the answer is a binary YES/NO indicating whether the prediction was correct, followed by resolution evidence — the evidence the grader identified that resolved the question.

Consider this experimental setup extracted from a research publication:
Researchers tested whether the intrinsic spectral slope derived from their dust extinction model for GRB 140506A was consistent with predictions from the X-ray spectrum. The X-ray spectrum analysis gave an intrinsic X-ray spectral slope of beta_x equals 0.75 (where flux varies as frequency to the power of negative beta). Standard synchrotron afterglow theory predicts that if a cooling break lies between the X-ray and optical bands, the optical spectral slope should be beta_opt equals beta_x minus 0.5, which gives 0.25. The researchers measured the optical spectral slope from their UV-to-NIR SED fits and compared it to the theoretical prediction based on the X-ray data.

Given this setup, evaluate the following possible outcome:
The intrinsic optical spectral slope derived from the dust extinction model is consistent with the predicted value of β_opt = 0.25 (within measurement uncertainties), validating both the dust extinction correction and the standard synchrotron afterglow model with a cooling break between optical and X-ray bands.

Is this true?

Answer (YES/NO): YES